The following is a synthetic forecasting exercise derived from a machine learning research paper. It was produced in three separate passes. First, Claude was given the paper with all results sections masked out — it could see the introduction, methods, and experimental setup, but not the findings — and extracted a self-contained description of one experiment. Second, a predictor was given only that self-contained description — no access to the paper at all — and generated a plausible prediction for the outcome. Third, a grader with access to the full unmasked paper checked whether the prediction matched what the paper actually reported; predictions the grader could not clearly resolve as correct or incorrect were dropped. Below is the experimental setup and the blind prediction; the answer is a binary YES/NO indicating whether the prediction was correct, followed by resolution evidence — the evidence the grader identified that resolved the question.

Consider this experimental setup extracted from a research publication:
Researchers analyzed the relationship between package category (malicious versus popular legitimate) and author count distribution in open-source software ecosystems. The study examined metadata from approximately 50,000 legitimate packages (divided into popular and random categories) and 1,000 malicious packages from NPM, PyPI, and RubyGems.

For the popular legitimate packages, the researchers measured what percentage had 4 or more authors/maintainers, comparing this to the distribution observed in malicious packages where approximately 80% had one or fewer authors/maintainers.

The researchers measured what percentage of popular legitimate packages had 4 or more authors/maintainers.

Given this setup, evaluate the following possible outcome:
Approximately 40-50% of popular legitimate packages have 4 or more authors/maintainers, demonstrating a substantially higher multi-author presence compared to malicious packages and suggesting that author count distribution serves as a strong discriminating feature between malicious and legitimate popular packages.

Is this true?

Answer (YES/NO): NO